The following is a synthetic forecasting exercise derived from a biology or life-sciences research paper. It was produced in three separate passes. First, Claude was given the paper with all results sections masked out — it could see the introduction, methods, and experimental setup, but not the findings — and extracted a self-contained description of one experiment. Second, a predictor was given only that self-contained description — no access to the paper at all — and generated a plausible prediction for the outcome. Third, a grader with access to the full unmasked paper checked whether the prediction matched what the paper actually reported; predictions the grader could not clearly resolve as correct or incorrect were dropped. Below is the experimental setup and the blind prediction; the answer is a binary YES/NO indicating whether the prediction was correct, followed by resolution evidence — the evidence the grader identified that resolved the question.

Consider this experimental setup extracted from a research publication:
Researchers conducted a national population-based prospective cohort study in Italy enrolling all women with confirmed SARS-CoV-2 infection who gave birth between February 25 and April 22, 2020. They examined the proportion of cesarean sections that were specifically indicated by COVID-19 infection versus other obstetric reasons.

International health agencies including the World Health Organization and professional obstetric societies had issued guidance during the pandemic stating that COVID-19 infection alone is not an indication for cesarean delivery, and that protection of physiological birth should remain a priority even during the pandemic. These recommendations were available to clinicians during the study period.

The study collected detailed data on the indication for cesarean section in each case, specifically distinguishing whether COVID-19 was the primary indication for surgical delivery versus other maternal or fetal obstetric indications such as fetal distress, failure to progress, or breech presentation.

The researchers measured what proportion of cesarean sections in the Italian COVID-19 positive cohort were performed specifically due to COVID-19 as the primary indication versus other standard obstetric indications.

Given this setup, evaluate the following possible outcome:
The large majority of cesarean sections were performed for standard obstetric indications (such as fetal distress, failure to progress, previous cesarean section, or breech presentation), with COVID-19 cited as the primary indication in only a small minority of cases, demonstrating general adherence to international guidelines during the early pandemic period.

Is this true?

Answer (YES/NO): YES